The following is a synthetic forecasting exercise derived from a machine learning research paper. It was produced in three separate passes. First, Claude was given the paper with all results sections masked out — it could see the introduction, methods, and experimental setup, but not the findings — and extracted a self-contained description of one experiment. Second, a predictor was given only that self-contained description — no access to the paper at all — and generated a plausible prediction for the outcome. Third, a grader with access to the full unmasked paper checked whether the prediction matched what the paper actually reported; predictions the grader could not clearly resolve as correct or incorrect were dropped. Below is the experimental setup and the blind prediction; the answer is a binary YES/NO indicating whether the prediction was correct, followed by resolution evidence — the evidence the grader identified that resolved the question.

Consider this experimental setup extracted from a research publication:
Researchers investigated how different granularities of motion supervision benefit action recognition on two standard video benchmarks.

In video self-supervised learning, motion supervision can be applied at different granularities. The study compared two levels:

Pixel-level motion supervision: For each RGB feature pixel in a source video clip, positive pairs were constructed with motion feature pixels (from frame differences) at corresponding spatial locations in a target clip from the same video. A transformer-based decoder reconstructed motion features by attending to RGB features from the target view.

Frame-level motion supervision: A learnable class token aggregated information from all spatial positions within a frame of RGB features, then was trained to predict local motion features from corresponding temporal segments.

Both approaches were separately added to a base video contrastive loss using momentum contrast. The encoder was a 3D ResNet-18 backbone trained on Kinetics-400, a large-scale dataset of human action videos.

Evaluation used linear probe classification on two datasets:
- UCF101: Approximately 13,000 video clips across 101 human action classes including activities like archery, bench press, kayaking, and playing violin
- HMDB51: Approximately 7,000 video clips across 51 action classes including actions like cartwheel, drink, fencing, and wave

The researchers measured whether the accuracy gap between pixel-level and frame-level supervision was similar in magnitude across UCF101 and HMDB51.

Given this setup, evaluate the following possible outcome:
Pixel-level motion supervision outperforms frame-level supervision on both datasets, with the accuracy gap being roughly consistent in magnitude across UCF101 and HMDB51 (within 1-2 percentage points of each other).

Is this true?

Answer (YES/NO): NO